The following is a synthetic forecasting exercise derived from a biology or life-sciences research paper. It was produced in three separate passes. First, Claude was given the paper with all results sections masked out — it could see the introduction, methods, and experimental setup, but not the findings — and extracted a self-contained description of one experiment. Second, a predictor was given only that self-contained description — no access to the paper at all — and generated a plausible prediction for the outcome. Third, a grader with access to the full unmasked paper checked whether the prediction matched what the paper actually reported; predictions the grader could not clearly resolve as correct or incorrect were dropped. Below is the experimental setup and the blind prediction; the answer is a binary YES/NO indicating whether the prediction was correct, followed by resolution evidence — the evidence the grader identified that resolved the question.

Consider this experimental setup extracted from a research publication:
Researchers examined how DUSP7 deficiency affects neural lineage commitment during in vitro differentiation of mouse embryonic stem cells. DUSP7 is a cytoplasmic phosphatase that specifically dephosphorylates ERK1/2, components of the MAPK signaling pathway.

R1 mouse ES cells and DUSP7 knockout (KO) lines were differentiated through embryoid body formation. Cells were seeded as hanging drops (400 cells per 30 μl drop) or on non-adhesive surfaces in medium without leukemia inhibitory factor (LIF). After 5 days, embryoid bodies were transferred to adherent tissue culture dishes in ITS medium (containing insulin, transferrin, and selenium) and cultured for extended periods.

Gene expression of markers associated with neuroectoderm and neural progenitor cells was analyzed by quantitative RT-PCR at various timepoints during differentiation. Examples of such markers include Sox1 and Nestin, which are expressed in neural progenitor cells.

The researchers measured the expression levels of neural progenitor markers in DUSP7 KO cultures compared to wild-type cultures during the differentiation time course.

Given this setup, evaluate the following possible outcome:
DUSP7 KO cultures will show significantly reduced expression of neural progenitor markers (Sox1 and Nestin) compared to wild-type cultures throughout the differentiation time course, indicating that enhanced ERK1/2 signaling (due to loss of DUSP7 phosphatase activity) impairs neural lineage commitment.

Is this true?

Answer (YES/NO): NO